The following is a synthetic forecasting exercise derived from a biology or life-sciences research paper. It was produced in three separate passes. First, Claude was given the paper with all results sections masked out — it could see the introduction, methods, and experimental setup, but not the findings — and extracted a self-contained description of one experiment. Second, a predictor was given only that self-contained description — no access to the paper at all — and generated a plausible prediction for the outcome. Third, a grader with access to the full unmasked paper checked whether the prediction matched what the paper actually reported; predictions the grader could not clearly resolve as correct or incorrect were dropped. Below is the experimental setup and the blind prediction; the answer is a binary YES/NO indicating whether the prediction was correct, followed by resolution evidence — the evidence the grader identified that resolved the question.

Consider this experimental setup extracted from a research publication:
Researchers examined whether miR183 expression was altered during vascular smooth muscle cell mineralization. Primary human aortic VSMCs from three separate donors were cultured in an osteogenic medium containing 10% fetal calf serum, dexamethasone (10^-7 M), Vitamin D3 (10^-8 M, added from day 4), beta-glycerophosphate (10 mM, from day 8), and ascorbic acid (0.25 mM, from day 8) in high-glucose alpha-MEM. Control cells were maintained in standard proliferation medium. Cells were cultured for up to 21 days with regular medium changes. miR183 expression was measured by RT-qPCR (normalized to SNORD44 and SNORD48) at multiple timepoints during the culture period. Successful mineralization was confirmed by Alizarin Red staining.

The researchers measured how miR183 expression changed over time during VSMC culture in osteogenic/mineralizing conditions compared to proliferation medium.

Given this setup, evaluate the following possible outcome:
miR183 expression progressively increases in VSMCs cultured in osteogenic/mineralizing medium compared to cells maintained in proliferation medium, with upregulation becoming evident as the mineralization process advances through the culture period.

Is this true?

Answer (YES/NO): NO